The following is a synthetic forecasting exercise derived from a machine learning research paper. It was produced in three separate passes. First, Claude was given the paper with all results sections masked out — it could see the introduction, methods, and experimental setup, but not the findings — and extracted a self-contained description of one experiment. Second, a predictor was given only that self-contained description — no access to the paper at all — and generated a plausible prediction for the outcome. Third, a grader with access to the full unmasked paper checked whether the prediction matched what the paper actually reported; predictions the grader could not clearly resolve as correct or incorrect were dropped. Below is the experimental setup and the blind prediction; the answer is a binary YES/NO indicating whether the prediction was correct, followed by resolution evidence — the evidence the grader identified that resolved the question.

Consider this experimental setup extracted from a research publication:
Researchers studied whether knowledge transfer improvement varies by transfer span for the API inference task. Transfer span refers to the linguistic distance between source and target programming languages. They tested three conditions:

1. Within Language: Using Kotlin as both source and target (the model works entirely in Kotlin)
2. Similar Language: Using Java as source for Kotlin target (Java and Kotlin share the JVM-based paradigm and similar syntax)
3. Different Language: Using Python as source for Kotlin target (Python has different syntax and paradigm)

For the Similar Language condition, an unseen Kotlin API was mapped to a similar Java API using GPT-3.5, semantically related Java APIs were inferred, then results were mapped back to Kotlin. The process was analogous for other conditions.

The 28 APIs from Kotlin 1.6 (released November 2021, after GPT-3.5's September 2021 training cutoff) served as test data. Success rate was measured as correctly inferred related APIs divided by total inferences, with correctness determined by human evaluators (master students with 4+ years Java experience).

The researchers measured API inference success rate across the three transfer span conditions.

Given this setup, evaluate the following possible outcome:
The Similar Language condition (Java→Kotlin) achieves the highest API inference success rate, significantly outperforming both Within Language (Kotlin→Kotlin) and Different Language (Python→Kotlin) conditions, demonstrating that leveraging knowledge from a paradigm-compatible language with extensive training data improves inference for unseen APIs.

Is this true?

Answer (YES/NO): YES